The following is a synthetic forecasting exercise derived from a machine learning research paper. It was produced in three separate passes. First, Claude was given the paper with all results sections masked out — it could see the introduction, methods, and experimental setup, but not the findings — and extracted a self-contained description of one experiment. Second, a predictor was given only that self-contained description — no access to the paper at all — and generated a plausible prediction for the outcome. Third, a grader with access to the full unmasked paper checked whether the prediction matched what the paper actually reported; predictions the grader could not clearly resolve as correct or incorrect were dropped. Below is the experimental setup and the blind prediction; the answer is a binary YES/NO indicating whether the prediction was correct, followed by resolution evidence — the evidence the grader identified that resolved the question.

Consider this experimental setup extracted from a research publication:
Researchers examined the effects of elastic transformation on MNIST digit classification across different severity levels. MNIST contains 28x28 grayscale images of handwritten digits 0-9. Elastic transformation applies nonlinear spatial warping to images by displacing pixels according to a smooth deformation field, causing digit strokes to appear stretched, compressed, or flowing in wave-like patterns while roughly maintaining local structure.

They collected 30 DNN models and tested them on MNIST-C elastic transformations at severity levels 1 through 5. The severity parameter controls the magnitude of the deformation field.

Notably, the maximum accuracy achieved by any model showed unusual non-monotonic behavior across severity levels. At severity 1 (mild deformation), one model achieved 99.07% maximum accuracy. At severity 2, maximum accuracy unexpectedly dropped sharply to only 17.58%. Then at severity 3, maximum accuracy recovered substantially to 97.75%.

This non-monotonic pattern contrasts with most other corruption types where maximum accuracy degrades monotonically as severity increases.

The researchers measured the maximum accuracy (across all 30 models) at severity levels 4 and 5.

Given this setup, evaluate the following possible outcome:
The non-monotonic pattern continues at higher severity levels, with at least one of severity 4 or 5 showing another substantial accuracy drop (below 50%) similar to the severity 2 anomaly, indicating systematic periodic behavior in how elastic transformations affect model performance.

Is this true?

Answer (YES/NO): NO